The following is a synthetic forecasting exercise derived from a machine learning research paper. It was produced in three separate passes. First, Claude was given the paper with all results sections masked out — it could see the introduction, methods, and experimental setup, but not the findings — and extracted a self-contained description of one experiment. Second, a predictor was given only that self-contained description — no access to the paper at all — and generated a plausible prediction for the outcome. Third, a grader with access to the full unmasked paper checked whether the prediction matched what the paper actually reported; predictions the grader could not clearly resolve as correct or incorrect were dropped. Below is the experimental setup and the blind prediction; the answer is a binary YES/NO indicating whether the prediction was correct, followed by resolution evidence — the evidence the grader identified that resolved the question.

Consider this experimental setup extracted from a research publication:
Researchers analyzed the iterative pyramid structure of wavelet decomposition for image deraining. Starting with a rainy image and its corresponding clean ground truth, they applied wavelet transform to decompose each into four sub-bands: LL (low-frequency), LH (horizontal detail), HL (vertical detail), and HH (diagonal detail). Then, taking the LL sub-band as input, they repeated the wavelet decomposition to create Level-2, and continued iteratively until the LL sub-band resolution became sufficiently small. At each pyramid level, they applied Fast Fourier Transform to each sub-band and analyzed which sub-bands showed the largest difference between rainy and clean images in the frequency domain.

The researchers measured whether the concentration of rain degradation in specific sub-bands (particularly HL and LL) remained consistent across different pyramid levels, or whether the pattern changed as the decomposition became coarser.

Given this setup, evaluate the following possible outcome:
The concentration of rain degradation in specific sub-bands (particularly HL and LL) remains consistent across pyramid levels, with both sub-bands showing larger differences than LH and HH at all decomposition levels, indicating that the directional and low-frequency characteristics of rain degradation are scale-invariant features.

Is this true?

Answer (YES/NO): YES